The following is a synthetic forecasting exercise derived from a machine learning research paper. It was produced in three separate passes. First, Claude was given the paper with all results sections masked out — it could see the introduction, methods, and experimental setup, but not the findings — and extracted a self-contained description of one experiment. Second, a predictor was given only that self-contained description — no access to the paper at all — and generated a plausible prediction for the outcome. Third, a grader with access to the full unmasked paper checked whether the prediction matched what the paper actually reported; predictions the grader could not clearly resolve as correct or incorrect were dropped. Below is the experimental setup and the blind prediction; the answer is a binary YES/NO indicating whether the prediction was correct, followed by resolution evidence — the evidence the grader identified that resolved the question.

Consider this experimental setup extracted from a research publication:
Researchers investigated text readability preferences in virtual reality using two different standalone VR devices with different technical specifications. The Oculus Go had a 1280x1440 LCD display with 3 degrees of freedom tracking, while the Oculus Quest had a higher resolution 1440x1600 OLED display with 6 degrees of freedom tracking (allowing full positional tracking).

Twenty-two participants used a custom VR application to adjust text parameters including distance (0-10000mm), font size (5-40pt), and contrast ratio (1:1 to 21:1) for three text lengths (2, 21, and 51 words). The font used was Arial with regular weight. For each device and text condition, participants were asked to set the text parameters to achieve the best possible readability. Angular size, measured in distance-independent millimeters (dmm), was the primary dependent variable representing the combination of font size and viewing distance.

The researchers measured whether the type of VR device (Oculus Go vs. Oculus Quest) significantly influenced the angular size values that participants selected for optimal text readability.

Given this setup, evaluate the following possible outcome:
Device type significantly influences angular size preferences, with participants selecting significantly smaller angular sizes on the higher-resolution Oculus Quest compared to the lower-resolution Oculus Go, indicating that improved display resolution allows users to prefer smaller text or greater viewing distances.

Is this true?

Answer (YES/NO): NO